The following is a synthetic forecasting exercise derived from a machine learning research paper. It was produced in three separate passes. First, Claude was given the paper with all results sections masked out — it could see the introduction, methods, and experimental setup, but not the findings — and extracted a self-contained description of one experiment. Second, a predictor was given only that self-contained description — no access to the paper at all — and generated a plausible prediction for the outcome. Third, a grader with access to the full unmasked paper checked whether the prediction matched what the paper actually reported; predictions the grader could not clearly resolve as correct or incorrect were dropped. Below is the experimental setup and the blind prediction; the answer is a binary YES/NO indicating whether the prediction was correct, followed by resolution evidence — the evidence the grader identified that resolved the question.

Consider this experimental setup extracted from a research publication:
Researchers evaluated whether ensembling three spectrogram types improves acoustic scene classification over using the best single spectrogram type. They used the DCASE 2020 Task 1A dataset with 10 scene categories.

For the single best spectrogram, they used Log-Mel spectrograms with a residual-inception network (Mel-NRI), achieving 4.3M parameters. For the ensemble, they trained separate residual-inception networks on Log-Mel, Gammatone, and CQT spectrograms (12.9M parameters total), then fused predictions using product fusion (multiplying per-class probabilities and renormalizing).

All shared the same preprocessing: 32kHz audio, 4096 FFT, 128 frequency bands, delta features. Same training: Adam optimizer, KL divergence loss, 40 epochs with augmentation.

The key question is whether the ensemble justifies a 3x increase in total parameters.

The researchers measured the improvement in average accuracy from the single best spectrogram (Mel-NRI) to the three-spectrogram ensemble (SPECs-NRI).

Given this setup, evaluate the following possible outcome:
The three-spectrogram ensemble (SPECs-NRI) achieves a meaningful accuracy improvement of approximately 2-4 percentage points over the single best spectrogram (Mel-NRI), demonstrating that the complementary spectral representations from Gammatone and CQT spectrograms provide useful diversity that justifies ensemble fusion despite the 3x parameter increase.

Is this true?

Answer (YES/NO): NO